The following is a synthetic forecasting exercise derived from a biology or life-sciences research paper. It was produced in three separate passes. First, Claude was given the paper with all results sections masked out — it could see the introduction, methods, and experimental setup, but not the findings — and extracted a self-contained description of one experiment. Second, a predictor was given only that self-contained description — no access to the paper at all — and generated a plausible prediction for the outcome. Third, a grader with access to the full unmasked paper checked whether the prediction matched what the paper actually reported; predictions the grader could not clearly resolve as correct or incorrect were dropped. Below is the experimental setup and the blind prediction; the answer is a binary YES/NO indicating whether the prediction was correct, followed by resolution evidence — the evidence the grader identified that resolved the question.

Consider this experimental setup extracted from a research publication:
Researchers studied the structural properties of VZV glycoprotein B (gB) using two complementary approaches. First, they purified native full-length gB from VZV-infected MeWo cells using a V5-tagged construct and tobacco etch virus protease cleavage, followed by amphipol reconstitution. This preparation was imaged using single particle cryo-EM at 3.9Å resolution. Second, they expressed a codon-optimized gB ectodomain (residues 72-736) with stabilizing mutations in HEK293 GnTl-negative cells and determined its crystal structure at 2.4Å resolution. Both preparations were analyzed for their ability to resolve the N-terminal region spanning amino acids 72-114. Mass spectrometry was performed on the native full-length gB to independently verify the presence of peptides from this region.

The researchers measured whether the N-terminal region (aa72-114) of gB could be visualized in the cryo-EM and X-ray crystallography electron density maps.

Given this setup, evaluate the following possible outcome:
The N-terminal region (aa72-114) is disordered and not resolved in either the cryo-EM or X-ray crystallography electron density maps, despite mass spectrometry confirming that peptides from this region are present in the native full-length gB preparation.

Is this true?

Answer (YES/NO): YES